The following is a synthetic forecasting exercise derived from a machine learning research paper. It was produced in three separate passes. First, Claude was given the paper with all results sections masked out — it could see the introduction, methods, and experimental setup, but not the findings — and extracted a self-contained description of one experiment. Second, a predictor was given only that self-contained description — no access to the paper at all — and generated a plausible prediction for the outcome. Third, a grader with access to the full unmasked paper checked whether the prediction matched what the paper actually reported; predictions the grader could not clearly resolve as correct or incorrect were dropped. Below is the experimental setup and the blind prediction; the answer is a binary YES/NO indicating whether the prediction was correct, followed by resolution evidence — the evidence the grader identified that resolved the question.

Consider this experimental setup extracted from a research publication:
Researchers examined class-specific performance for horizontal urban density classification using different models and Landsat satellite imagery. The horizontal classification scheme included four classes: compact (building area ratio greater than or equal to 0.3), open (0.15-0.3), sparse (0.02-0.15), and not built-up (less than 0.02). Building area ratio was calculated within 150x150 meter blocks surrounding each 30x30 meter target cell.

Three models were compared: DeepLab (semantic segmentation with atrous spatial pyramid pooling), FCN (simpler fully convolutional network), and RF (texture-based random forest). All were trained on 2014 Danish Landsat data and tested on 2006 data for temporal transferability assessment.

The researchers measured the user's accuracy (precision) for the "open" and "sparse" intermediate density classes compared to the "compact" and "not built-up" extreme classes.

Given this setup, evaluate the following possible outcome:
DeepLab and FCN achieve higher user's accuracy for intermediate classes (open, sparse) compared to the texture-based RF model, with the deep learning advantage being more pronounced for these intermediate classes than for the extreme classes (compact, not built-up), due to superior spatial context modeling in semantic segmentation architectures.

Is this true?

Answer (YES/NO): YES